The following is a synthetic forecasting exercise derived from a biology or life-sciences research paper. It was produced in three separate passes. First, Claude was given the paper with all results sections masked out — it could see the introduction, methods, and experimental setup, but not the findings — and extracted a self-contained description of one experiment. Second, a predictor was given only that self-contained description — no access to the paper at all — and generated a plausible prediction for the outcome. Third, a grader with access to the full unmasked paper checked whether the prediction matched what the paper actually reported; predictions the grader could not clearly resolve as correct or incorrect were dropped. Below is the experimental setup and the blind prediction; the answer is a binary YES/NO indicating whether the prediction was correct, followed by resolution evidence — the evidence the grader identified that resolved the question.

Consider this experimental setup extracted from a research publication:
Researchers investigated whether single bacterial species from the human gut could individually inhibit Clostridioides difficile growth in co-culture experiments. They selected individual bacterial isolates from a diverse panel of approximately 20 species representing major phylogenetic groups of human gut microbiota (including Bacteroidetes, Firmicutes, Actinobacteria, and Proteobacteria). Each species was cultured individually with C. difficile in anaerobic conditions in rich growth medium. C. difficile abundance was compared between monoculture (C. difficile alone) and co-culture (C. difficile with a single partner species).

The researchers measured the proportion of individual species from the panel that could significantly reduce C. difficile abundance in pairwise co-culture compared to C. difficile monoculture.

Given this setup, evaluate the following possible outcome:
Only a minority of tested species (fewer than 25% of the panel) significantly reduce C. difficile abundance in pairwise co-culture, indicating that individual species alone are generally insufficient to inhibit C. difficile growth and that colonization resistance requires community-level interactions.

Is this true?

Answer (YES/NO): NO